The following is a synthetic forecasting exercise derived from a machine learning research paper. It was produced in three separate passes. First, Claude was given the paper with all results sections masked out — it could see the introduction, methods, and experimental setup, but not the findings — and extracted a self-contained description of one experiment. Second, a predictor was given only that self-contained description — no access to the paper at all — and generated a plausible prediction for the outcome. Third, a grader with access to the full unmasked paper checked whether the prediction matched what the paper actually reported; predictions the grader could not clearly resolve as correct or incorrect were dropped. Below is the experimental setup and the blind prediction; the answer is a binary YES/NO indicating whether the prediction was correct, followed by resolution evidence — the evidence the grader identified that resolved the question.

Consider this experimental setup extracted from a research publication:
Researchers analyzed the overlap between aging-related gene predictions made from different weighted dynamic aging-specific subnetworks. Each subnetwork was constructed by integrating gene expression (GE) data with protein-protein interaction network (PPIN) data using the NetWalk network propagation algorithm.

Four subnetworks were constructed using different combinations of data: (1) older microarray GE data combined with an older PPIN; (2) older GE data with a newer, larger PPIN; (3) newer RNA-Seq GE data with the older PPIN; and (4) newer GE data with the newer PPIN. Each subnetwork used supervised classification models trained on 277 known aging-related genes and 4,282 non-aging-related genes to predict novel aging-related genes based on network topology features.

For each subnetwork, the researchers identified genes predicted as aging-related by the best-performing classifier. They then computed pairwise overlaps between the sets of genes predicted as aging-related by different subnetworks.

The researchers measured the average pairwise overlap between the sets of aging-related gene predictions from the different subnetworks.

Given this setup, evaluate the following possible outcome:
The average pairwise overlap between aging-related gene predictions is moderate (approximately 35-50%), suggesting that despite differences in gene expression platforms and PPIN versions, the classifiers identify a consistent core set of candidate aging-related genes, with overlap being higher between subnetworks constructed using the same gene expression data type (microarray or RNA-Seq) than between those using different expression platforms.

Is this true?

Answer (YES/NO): NO